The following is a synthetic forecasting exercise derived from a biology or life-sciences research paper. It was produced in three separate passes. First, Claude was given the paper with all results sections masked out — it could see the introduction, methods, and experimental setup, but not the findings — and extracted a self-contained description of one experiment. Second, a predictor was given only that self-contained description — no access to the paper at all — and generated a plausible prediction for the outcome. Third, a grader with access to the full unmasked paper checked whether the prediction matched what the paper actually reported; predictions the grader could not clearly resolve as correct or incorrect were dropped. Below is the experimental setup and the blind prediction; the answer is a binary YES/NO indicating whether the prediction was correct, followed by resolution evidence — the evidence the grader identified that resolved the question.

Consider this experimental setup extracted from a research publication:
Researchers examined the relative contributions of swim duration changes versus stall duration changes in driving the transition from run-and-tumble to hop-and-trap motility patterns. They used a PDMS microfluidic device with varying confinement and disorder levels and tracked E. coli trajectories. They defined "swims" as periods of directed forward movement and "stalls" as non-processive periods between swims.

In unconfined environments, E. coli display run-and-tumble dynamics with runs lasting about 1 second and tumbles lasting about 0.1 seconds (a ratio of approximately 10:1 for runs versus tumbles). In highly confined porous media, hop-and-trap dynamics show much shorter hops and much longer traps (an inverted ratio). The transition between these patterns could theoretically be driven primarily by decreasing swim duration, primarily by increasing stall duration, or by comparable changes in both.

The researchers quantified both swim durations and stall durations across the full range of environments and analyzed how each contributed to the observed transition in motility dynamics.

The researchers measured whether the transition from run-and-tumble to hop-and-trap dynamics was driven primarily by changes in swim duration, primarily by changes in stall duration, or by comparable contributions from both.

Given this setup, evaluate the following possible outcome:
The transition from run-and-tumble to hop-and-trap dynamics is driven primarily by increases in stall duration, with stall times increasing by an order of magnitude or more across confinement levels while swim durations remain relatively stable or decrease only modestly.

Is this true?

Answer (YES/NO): NO